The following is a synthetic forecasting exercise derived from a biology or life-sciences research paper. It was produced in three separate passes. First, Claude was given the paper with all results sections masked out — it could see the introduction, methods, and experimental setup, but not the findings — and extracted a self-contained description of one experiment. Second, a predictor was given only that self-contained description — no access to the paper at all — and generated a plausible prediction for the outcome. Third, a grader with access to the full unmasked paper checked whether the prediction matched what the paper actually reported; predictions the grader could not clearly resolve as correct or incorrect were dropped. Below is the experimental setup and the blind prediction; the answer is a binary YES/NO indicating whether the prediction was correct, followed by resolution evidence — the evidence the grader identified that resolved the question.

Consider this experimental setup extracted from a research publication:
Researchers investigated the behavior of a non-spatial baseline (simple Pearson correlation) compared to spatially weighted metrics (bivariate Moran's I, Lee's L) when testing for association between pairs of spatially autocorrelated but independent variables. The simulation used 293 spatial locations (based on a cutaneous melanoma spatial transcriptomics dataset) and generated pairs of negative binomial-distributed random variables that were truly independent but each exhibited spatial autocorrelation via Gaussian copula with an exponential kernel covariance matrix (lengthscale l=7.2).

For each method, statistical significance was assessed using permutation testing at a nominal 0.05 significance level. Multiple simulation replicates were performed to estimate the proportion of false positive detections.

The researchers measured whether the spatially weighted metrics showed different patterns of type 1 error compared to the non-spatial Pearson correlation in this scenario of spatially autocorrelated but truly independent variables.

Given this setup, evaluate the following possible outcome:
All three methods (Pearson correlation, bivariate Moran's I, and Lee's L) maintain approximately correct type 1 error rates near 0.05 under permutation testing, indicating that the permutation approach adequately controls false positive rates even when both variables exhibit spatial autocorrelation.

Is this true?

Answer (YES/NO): NO